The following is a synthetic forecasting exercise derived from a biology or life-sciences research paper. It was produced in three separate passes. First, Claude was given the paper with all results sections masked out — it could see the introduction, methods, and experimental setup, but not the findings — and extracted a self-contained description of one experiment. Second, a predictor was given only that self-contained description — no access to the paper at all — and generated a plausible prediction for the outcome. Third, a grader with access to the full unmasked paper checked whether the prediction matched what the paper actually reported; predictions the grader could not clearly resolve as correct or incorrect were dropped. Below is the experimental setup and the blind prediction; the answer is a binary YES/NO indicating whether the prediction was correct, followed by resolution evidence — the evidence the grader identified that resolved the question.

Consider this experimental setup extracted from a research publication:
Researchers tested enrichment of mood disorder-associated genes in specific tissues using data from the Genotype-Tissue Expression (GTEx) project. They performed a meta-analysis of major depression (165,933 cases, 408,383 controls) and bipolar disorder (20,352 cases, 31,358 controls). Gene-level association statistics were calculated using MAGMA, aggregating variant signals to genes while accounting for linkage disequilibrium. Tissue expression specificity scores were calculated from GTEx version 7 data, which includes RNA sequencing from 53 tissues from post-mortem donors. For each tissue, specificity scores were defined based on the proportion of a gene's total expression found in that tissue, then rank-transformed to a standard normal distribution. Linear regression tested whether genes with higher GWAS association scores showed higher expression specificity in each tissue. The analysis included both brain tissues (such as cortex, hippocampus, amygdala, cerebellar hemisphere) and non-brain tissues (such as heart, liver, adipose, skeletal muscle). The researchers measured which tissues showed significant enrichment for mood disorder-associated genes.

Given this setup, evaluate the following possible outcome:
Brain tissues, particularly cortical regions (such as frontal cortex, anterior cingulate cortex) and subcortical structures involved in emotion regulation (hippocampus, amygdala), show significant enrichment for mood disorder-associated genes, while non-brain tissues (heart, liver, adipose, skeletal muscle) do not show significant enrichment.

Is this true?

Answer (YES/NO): YES